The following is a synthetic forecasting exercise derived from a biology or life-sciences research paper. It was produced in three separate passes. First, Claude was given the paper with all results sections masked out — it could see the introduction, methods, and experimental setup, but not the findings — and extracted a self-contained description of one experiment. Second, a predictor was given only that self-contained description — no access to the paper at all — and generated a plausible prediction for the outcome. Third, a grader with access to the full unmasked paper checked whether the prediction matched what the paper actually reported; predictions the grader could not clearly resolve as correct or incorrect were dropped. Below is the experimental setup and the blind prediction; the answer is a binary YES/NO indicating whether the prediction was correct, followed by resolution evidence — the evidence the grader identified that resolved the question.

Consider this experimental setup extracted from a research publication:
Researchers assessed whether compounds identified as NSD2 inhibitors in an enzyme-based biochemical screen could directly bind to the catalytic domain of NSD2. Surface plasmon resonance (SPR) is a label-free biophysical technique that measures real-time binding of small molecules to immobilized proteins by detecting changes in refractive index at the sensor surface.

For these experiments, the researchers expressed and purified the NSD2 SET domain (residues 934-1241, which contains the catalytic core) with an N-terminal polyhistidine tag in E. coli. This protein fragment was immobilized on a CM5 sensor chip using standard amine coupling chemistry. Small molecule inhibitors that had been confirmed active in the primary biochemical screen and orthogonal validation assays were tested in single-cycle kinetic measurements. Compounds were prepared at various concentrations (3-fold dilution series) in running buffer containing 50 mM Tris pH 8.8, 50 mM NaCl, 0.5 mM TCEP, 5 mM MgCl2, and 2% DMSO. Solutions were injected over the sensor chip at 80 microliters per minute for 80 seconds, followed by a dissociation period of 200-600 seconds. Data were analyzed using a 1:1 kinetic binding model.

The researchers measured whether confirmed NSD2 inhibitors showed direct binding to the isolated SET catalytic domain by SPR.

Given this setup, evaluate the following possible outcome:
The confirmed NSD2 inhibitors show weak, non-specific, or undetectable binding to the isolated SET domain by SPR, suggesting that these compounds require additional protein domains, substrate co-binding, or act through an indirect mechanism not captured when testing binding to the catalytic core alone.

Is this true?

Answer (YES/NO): NO